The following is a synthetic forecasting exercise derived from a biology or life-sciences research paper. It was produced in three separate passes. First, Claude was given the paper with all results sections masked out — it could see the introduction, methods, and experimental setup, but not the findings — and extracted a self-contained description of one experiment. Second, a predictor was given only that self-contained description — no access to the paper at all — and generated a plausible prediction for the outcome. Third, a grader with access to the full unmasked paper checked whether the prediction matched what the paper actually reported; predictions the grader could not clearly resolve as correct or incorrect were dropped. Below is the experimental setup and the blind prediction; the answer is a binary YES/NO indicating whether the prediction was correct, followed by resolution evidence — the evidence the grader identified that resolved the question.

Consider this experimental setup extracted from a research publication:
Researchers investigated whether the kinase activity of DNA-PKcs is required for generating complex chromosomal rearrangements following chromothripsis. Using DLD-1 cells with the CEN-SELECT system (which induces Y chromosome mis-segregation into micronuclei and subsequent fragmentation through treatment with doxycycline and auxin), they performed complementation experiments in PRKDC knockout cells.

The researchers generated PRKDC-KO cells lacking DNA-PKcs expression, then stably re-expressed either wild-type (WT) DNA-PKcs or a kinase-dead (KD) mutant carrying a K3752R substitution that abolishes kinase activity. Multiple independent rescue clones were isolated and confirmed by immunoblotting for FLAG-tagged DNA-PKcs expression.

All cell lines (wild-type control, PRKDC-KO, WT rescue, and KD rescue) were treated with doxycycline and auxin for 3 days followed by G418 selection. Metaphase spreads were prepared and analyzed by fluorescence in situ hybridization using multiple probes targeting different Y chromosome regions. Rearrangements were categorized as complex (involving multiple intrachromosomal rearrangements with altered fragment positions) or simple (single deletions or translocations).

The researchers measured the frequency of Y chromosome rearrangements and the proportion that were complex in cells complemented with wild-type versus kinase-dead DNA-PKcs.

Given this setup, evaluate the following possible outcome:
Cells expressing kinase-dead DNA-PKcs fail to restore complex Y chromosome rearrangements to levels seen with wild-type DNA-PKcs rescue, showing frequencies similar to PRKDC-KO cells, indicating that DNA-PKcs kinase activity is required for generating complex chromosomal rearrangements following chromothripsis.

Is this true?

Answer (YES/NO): YES